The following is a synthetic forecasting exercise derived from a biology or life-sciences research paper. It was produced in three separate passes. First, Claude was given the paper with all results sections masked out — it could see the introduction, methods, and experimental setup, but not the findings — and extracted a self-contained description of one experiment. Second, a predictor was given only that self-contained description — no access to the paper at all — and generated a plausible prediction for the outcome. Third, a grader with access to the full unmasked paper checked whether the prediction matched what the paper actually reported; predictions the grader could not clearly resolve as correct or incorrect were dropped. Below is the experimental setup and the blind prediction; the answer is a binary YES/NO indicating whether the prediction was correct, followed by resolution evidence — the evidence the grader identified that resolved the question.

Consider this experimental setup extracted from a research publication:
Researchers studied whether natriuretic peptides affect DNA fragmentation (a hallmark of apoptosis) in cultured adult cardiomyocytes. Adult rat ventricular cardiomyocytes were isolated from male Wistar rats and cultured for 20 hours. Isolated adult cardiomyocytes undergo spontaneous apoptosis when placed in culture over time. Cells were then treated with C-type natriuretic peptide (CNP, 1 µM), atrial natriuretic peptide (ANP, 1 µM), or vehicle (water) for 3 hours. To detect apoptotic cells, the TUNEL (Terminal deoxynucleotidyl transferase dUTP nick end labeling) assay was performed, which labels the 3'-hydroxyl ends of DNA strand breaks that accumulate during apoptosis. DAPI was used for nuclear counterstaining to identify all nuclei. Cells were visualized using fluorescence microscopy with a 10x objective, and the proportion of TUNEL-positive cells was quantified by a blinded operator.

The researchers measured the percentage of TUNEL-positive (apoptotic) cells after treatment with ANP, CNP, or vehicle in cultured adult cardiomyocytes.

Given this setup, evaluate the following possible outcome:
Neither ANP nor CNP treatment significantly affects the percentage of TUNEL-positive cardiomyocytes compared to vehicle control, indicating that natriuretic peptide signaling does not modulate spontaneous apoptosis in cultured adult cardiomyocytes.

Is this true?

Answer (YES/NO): NO